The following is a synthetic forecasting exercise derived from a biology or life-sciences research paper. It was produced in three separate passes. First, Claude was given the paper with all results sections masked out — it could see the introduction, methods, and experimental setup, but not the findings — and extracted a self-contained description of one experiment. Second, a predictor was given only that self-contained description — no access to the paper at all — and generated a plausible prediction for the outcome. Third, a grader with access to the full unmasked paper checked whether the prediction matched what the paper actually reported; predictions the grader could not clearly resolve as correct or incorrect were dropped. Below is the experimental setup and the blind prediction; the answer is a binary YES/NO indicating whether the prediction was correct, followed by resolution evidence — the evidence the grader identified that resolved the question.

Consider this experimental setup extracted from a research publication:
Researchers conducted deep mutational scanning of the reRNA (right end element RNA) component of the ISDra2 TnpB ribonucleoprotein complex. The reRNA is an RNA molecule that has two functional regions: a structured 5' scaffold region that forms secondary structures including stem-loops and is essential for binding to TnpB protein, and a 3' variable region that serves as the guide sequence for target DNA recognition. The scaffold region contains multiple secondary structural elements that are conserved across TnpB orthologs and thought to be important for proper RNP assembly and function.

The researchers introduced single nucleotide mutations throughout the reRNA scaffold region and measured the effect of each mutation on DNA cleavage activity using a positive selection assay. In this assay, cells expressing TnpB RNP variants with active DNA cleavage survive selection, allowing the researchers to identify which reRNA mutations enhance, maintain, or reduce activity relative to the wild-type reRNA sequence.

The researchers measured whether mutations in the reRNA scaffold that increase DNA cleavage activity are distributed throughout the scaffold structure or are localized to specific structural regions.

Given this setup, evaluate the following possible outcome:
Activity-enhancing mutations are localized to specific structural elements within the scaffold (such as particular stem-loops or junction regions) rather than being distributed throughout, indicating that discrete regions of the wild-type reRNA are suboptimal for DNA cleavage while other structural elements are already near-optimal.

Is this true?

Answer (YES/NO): YES